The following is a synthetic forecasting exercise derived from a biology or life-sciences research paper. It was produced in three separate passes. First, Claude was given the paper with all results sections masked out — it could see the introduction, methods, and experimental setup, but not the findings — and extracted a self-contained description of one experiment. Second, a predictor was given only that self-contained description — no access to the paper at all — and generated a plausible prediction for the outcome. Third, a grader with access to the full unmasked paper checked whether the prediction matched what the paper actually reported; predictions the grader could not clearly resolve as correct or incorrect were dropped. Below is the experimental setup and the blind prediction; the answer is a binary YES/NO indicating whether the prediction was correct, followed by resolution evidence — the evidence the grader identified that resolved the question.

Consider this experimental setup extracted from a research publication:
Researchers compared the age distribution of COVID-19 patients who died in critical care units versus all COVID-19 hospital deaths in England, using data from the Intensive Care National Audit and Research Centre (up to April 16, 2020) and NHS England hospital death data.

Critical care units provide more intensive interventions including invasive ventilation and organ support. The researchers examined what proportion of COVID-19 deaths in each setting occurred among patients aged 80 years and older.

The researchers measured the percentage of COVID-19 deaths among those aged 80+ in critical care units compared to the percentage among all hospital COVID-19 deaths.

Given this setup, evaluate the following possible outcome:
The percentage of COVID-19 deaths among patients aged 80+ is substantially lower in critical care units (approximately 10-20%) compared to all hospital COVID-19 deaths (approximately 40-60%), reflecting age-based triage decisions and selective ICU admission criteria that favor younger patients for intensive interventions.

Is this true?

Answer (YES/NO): NO